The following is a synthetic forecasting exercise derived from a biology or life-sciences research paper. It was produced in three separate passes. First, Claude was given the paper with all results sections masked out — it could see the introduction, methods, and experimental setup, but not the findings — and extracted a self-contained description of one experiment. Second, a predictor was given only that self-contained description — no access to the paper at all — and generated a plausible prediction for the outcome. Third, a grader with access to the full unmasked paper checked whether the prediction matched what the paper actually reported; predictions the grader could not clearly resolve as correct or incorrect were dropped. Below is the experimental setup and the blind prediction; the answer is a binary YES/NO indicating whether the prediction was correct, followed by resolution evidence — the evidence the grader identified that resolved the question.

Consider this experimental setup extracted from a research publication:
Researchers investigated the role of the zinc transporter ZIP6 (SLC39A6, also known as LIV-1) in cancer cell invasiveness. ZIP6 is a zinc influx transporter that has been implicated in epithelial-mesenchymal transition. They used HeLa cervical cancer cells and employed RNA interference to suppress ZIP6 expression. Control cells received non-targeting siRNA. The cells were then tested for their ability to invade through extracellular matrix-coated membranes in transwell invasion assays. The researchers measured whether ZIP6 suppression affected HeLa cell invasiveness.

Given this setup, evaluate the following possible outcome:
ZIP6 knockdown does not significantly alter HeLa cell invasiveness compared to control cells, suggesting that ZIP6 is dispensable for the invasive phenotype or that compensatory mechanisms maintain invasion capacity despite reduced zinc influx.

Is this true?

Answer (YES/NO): NO